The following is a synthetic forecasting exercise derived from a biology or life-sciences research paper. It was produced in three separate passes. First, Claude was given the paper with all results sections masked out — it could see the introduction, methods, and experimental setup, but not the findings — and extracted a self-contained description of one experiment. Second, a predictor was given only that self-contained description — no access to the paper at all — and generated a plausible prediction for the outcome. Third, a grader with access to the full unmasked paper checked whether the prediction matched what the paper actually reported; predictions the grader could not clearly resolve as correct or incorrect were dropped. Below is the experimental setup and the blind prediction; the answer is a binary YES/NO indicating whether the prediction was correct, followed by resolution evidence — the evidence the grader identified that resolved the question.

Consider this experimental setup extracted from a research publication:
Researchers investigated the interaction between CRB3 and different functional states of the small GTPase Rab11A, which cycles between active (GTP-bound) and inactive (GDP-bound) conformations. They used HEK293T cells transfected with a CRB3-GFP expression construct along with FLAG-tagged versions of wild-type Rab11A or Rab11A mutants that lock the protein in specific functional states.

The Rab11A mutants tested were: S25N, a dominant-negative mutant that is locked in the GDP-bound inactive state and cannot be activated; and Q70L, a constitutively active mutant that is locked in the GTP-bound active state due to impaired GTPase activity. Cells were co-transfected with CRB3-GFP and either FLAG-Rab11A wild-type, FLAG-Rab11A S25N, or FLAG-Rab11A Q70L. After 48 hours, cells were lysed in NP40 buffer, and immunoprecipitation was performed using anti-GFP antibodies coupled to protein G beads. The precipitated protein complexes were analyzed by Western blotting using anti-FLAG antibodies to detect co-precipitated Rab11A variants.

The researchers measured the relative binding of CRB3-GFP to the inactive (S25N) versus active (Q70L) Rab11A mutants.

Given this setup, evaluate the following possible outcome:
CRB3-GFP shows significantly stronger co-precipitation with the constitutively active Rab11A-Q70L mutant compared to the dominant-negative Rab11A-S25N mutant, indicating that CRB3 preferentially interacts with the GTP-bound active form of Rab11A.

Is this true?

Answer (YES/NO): YES